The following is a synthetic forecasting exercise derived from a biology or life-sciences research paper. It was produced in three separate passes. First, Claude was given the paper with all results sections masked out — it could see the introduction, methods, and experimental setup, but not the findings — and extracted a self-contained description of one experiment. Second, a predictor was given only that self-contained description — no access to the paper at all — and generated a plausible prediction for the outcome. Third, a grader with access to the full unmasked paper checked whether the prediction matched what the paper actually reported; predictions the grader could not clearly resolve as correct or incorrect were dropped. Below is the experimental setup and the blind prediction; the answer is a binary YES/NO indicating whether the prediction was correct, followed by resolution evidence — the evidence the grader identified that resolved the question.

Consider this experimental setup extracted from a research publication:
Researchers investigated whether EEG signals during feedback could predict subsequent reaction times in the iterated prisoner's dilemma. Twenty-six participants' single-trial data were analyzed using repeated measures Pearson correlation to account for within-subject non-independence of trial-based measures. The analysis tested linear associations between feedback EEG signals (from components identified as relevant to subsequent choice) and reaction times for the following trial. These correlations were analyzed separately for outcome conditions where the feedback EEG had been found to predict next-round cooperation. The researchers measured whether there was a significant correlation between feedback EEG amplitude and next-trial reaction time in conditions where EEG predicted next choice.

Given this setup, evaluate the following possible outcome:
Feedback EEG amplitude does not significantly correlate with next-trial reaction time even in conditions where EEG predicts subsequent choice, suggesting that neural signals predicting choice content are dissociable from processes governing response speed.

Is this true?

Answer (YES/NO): NO